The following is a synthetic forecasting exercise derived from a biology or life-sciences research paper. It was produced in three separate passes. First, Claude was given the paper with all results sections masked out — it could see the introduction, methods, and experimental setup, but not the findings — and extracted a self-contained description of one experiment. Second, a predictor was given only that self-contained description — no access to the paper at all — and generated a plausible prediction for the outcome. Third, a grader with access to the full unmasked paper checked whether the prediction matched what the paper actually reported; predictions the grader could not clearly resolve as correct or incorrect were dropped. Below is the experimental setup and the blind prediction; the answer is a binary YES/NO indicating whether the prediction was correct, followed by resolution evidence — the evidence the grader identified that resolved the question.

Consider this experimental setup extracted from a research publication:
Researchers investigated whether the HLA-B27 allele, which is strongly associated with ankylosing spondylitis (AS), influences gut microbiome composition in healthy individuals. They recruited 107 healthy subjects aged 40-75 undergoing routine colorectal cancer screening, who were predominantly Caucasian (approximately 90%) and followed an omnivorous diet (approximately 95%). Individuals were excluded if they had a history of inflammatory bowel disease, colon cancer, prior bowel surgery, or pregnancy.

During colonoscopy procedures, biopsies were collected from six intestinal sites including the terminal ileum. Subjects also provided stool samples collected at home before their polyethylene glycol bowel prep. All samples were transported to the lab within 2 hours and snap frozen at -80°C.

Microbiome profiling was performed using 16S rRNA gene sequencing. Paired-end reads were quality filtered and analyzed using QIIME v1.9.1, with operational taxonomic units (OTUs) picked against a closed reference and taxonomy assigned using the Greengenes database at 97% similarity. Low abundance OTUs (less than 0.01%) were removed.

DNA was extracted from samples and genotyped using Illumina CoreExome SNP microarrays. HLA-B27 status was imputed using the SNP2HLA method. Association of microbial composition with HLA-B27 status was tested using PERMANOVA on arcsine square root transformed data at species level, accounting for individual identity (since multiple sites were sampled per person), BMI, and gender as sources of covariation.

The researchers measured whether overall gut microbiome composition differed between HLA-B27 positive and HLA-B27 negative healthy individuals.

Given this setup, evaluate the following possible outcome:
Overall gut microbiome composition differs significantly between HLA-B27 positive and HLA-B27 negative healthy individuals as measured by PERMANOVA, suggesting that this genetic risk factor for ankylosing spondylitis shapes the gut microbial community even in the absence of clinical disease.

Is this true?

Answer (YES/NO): YES